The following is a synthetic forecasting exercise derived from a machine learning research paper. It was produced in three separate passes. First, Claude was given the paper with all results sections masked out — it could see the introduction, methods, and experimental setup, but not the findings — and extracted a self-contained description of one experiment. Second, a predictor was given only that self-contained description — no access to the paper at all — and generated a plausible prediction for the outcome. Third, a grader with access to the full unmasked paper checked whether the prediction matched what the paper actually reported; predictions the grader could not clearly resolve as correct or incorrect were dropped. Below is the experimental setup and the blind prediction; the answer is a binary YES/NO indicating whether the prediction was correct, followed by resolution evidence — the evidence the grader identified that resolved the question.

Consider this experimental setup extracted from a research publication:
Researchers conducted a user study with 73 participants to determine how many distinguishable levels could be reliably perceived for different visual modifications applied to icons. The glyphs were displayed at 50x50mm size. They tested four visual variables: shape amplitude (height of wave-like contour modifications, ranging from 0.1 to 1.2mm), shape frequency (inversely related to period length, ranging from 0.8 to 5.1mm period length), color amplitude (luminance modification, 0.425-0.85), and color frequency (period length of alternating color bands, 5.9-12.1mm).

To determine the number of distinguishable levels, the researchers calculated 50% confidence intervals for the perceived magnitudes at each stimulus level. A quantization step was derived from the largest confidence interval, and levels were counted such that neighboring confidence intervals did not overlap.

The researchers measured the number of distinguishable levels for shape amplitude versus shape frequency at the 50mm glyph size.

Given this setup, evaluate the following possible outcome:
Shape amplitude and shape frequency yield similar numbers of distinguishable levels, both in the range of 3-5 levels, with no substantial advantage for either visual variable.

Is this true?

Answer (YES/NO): YES